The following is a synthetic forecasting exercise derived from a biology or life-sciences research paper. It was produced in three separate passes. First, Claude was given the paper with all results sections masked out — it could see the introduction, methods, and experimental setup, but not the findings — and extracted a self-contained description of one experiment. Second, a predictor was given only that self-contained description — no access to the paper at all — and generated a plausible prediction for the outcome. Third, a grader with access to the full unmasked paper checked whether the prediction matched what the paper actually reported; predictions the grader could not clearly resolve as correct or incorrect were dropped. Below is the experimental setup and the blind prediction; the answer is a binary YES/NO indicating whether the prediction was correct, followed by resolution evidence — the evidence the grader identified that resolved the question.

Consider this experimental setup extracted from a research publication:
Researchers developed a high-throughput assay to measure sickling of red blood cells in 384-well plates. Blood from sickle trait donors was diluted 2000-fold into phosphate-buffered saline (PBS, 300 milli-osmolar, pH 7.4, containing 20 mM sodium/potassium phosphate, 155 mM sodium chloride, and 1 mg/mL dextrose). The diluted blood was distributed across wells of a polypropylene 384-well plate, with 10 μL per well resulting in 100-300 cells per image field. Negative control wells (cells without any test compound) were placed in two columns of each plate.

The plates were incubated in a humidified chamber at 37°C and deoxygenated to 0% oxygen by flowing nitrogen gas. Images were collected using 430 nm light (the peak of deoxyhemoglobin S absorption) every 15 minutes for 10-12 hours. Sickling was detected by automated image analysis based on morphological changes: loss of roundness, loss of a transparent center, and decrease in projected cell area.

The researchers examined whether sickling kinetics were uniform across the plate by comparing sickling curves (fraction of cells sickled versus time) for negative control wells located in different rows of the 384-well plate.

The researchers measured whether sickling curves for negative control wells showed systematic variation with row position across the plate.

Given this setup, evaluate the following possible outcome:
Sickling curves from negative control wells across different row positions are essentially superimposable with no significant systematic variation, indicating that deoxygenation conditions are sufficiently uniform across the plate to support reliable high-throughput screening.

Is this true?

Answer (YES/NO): NO